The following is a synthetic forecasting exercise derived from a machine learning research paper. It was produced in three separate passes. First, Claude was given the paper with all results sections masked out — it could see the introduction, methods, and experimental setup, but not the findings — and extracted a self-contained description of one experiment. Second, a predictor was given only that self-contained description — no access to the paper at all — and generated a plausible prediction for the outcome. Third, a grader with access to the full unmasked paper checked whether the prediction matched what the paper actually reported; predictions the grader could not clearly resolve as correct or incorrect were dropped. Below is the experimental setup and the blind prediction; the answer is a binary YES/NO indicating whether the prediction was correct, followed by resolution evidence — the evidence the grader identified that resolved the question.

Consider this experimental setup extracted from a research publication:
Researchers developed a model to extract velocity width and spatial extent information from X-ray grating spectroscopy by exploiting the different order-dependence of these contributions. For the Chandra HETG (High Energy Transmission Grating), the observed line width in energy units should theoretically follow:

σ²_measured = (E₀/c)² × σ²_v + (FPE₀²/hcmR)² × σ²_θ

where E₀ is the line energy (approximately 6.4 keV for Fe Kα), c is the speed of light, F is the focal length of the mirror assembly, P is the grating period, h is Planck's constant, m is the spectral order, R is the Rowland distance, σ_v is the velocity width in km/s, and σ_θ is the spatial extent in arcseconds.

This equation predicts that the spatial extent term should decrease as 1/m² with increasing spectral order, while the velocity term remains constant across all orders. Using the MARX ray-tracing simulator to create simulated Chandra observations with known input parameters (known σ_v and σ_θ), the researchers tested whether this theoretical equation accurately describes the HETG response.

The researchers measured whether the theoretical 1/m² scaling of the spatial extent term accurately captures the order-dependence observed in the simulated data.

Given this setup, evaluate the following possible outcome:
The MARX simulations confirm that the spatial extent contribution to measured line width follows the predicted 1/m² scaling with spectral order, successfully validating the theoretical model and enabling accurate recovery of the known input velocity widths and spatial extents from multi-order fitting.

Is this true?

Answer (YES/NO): NO